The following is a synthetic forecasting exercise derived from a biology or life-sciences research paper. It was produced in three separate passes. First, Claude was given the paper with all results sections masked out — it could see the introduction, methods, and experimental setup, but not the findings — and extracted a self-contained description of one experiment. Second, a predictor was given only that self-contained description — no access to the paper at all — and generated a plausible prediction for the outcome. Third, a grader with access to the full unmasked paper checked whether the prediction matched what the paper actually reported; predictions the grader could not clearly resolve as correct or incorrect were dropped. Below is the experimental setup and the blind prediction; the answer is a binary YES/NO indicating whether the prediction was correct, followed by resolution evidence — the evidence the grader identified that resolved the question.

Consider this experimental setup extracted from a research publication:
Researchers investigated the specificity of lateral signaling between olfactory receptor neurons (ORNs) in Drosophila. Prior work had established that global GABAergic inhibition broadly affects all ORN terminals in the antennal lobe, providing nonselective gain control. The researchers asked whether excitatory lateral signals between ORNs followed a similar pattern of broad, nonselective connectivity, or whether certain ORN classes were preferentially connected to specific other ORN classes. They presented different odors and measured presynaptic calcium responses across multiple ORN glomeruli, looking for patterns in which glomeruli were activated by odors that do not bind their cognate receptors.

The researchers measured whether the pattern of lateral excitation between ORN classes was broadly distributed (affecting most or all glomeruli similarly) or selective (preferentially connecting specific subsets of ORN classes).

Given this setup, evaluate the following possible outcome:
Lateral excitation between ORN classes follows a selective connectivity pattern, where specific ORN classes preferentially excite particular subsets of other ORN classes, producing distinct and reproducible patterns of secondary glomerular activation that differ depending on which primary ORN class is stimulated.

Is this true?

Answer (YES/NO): YES